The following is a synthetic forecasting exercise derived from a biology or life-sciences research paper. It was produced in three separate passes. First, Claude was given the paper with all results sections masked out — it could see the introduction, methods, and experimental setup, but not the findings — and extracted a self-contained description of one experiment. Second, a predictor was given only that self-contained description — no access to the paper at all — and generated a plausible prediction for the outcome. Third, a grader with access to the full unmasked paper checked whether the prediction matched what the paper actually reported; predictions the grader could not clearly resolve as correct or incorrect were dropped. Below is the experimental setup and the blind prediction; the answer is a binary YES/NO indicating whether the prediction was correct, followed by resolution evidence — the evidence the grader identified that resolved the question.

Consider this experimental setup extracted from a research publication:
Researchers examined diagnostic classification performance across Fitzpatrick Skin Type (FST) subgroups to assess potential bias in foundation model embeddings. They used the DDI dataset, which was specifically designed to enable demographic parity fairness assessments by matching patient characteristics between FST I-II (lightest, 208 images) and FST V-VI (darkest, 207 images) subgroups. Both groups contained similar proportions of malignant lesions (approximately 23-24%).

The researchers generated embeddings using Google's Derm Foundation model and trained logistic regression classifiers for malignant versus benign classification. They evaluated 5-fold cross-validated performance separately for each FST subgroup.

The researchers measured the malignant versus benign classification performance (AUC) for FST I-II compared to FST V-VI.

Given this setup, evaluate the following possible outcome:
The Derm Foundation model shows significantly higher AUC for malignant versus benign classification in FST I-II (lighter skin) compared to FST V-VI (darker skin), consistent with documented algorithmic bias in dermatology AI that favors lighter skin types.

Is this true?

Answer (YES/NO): NO